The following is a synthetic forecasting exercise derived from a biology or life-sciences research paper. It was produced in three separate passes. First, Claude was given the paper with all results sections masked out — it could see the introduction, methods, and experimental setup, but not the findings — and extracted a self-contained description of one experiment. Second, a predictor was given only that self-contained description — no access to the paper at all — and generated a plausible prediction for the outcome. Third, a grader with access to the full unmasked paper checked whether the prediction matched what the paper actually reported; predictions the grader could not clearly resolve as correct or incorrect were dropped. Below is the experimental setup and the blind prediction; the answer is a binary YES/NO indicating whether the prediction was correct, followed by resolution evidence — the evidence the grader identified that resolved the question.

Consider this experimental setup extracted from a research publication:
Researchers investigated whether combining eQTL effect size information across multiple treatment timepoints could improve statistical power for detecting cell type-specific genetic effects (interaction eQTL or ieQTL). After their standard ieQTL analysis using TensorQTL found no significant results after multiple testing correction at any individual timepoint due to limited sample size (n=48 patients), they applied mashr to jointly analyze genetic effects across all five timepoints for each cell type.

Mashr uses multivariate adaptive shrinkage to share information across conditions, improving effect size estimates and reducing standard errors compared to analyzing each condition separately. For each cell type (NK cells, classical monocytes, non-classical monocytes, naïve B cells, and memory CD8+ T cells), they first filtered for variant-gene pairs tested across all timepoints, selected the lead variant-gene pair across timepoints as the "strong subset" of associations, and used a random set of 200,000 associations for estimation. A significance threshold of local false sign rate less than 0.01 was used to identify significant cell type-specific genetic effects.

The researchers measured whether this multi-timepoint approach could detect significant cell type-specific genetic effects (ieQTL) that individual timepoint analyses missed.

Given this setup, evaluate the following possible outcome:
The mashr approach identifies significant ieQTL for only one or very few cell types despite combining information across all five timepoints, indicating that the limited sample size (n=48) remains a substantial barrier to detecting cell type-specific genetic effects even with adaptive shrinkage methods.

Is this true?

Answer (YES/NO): NO